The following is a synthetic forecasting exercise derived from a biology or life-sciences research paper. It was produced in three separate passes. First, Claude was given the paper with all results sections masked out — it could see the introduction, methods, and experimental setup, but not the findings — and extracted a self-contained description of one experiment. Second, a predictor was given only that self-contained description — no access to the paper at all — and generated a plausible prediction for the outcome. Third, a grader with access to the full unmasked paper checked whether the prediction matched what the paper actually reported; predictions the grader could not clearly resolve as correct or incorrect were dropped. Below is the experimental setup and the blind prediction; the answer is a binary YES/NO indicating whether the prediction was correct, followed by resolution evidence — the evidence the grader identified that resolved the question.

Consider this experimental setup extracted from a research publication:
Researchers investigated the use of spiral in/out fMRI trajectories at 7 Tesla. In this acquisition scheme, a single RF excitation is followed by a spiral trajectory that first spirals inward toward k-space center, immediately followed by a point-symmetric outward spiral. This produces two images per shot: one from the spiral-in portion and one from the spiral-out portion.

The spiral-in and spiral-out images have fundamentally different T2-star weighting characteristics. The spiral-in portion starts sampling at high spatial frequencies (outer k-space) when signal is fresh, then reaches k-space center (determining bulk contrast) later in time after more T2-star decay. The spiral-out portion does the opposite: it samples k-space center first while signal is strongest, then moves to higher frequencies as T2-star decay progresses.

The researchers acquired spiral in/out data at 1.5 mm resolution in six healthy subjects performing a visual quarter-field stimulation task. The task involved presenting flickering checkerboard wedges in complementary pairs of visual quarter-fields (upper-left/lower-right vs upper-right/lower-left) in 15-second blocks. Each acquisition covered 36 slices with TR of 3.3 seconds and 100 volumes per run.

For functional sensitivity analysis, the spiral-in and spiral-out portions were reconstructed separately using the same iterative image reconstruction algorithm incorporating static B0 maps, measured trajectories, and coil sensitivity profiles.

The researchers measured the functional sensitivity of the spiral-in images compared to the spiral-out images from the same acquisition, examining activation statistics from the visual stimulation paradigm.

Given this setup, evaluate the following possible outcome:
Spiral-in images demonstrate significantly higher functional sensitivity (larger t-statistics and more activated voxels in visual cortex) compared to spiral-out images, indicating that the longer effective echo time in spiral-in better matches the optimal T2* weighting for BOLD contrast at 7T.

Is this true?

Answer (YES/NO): NO